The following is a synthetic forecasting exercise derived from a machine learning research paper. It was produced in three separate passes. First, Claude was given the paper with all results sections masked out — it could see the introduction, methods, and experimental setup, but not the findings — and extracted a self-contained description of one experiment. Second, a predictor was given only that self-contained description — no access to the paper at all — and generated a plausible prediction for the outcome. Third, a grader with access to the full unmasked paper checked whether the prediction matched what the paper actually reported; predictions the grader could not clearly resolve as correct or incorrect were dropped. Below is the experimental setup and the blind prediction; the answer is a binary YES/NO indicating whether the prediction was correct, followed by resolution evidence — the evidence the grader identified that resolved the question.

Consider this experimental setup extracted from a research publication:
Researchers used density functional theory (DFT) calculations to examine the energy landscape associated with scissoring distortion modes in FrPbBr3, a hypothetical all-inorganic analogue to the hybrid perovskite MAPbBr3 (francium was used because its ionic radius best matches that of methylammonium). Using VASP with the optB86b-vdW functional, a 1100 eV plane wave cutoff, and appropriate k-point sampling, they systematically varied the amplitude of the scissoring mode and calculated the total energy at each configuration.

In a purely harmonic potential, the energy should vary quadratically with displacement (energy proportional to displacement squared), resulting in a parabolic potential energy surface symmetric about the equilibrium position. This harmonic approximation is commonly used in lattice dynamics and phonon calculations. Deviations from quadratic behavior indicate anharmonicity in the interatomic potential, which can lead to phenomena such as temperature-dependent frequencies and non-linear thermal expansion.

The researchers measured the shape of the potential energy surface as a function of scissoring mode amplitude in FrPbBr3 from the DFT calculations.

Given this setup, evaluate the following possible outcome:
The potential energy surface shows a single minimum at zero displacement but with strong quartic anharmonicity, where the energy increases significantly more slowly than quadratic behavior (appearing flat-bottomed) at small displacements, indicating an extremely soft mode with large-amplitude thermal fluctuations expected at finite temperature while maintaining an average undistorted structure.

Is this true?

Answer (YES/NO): NO